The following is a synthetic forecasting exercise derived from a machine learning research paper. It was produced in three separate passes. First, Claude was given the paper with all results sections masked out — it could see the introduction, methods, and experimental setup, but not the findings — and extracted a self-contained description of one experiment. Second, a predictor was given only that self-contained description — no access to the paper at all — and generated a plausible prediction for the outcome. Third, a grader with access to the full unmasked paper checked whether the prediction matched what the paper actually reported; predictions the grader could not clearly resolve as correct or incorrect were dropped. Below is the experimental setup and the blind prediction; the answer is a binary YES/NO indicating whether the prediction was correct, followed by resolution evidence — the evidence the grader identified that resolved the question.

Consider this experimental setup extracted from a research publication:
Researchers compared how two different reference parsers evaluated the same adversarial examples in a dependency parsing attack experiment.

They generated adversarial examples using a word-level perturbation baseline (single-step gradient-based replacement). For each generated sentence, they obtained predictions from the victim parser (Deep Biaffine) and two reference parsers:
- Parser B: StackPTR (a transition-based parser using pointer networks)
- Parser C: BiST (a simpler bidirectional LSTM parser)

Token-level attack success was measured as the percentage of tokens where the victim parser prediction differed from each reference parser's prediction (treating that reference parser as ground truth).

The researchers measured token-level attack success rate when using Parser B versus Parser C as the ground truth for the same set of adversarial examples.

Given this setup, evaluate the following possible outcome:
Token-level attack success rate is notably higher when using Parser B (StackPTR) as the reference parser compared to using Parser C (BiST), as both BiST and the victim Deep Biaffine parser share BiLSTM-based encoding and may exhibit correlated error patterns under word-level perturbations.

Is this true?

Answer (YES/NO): NO